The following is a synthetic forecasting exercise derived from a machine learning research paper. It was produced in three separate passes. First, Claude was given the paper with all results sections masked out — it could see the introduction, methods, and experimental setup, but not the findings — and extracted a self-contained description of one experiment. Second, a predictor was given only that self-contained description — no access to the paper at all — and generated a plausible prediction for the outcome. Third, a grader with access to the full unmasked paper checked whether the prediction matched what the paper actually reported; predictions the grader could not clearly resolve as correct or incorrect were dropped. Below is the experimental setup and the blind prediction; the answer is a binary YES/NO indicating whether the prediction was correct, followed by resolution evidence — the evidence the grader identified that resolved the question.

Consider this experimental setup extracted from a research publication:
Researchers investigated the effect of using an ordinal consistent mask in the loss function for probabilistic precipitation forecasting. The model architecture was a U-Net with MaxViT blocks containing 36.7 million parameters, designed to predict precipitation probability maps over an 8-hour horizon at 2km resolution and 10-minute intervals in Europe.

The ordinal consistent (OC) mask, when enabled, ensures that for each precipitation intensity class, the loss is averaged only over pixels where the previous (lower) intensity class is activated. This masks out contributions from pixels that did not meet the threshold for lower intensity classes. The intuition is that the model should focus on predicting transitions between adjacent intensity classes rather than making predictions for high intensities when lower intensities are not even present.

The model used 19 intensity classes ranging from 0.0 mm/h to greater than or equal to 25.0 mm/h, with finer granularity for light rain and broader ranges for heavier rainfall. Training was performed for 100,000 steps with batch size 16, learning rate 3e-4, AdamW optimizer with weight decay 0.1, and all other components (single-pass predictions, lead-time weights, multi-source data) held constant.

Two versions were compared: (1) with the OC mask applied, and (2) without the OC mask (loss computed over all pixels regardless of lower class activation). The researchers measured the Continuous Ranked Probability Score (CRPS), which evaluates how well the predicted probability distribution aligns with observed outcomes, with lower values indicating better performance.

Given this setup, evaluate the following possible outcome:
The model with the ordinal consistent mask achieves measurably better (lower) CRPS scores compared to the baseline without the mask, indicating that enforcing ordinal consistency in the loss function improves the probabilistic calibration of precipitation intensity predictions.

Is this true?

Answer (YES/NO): YES